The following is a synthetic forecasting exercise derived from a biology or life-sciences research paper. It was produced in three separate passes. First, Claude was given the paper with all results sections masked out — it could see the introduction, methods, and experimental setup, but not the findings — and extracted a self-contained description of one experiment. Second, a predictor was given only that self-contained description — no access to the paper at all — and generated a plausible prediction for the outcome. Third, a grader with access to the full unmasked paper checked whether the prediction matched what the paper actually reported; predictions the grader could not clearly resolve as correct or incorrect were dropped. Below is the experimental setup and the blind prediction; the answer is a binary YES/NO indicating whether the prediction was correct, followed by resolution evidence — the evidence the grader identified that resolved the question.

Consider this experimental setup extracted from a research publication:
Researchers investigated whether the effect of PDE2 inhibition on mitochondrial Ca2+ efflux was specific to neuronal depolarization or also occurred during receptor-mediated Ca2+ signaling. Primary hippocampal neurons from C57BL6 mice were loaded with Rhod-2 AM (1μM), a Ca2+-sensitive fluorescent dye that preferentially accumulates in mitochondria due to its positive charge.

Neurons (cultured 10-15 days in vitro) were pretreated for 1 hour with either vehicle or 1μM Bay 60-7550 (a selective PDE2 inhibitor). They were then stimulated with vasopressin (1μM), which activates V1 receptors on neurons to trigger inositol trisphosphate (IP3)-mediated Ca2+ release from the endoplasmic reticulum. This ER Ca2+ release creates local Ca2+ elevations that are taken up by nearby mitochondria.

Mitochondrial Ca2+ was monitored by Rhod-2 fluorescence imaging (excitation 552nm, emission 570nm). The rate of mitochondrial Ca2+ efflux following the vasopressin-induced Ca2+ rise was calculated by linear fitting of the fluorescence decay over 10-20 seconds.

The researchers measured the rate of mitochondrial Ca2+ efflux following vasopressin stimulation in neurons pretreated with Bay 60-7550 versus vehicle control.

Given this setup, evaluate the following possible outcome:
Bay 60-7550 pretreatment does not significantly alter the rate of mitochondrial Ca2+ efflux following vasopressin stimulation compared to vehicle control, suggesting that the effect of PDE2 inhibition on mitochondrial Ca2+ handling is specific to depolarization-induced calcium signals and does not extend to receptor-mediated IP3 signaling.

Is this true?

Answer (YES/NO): NO